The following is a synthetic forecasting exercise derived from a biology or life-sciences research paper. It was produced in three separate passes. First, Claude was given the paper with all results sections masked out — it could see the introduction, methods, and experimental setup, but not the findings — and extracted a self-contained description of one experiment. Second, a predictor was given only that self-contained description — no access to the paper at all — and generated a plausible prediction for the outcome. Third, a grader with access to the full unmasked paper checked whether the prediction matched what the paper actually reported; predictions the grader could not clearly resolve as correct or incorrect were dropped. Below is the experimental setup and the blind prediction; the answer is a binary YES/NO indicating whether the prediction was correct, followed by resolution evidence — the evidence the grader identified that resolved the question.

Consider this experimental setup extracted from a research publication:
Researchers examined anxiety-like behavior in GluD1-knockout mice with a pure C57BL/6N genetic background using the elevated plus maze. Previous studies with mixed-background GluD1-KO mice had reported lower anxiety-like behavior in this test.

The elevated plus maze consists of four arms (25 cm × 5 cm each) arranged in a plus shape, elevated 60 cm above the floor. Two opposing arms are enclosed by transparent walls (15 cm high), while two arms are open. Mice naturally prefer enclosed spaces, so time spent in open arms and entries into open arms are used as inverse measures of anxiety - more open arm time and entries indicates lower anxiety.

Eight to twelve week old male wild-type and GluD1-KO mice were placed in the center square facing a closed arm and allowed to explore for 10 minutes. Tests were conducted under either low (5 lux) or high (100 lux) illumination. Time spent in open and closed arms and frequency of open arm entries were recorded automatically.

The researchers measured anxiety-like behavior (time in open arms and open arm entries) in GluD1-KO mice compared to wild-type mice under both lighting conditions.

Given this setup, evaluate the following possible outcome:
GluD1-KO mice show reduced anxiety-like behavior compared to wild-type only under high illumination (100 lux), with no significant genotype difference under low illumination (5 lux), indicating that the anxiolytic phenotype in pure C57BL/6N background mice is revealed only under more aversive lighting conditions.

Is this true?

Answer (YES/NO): NO